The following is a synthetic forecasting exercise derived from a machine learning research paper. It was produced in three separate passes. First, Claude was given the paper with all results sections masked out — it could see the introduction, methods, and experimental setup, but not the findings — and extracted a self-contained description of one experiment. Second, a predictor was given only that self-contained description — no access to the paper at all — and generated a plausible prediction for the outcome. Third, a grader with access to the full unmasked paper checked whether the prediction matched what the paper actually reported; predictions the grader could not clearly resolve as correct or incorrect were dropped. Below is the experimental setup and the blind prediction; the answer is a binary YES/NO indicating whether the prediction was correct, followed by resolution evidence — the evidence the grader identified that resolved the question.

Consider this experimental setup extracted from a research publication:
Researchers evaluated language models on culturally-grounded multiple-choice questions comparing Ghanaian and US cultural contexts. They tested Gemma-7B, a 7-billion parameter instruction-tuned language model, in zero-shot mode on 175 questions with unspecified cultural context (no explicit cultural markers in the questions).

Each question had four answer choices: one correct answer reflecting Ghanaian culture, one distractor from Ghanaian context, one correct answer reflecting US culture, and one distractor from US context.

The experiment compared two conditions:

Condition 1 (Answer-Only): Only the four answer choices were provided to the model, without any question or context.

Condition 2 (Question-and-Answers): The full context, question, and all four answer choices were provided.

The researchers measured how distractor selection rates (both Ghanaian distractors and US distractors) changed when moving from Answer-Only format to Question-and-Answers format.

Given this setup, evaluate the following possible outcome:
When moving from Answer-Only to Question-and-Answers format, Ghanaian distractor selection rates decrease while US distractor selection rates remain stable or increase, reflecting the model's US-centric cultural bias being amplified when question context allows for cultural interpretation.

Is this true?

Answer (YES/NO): NO